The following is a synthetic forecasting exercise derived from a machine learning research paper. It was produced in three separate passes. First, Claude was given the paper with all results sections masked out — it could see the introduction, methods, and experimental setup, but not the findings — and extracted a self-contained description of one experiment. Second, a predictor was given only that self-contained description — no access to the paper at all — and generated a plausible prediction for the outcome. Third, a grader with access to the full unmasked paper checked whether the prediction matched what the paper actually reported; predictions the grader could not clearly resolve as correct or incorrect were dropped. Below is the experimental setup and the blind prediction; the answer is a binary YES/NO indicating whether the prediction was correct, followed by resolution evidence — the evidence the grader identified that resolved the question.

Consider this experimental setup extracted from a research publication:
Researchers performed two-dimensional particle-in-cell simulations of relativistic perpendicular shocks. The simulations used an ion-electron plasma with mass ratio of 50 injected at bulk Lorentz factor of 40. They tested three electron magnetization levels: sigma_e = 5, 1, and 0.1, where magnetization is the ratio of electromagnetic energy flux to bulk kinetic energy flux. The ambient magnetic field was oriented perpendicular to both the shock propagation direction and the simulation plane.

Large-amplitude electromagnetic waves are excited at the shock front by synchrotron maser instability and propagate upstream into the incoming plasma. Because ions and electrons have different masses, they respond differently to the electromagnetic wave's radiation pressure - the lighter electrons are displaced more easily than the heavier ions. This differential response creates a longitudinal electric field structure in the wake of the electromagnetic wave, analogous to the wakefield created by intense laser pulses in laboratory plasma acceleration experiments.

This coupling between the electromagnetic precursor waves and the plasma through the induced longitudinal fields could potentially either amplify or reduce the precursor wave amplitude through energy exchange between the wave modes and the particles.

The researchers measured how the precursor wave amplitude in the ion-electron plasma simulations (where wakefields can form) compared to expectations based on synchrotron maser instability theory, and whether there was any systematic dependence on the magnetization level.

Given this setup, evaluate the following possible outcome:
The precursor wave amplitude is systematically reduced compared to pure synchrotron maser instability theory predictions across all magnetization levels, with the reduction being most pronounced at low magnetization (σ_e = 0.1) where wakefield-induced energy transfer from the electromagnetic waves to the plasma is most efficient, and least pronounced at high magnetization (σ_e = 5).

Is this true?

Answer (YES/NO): NO